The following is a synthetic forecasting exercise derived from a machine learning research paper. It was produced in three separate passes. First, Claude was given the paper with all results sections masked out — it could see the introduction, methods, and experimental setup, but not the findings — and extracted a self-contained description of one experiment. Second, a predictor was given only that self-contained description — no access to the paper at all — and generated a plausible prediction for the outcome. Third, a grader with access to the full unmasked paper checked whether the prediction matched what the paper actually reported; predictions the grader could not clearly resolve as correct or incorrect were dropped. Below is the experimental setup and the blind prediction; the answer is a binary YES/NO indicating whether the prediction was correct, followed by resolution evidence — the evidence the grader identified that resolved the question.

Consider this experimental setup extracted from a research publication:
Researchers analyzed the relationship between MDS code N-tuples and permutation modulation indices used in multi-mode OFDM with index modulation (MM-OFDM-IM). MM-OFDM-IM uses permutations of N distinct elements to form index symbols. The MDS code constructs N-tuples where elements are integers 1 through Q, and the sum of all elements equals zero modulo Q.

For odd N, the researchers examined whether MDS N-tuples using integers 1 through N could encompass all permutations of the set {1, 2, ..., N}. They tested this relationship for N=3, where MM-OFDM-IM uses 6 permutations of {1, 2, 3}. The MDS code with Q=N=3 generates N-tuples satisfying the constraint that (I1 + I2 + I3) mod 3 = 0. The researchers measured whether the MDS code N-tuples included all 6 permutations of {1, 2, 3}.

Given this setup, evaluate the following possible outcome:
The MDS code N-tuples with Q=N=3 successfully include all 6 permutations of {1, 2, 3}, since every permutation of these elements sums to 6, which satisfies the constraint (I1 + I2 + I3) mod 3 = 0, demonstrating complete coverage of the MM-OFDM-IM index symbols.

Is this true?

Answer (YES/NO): YES